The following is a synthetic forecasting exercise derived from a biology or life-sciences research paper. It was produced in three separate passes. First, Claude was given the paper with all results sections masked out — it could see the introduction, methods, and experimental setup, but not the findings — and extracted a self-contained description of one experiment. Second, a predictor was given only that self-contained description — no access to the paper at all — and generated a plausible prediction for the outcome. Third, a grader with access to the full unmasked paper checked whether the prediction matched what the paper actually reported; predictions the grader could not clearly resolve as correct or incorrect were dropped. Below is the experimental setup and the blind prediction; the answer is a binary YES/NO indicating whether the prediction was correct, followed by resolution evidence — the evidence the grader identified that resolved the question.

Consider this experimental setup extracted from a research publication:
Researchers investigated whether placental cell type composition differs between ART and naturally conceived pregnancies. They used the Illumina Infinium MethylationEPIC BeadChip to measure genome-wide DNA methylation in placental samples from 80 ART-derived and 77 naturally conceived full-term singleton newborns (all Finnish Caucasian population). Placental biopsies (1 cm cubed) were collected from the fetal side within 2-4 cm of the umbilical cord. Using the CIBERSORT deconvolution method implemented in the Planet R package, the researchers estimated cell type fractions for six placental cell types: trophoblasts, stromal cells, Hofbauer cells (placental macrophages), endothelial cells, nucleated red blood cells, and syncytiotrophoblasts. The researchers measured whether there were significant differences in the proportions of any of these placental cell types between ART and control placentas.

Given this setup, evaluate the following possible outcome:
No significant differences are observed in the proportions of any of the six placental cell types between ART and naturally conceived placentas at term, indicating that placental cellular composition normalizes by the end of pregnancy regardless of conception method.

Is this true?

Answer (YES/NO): NO